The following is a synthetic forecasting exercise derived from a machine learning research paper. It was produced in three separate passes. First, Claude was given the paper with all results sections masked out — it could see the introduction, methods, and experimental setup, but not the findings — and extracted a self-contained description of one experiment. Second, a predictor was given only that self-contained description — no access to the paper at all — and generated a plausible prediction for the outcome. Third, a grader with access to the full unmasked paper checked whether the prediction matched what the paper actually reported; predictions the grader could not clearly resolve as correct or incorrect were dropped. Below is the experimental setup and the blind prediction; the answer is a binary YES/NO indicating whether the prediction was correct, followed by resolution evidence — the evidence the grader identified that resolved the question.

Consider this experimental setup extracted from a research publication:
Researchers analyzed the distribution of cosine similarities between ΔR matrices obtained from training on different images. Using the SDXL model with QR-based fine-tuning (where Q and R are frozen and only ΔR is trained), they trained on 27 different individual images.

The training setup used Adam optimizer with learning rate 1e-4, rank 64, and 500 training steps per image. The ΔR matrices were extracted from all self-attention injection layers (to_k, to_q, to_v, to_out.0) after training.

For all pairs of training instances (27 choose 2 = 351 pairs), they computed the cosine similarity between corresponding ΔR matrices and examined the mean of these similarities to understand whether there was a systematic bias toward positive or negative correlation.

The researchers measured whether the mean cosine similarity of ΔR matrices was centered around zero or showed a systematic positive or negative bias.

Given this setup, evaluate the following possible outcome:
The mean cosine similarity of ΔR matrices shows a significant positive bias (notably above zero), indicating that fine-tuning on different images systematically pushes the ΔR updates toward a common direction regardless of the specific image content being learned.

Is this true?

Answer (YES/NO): NO